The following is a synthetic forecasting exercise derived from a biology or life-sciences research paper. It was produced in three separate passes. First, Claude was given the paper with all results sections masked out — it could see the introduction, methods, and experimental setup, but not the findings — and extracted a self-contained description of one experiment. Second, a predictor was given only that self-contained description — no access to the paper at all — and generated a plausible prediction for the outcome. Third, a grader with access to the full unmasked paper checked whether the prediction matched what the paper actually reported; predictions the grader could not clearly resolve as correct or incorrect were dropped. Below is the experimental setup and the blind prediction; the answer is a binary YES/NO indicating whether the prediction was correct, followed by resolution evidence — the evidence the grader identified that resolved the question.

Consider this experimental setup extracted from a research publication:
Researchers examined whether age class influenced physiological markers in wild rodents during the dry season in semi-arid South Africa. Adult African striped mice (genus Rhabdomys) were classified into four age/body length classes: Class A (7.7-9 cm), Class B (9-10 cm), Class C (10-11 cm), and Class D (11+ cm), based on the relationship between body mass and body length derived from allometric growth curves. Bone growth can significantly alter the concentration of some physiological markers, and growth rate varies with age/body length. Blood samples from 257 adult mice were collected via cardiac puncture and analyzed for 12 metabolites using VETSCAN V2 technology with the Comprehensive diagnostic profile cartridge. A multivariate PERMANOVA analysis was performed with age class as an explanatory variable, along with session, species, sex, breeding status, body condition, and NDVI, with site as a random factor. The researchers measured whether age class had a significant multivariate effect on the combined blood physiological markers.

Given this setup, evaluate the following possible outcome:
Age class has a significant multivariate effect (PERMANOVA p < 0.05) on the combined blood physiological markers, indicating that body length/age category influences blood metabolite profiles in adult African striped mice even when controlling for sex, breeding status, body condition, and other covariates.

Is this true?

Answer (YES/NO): NO